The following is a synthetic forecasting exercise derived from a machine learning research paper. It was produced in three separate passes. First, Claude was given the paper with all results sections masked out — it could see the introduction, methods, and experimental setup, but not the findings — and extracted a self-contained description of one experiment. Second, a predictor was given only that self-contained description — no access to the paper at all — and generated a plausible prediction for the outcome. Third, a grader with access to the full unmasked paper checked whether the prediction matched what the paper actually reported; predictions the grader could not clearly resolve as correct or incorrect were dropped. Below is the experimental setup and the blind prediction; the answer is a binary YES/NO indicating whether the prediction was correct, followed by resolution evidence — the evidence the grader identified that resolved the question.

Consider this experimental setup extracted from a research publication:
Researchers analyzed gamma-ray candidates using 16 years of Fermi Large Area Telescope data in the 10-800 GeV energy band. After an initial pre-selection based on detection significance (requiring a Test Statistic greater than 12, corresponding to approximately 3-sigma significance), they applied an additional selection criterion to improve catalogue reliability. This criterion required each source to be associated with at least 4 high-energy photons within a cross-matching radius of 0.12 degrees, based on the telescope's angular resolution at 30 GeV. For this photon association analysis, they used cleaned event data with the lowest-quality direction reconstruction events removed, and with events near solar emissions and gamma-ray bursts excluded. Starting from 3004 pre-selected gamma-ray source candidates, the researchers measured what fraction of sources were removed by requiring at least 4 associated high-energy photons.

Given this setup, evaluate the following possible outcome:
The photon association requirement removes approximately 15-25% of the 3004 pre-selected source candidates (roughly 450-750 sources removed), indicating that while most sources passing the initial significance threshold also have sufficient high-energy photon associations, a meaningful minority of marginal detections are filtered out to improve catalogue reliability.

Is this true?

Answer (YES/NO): NO